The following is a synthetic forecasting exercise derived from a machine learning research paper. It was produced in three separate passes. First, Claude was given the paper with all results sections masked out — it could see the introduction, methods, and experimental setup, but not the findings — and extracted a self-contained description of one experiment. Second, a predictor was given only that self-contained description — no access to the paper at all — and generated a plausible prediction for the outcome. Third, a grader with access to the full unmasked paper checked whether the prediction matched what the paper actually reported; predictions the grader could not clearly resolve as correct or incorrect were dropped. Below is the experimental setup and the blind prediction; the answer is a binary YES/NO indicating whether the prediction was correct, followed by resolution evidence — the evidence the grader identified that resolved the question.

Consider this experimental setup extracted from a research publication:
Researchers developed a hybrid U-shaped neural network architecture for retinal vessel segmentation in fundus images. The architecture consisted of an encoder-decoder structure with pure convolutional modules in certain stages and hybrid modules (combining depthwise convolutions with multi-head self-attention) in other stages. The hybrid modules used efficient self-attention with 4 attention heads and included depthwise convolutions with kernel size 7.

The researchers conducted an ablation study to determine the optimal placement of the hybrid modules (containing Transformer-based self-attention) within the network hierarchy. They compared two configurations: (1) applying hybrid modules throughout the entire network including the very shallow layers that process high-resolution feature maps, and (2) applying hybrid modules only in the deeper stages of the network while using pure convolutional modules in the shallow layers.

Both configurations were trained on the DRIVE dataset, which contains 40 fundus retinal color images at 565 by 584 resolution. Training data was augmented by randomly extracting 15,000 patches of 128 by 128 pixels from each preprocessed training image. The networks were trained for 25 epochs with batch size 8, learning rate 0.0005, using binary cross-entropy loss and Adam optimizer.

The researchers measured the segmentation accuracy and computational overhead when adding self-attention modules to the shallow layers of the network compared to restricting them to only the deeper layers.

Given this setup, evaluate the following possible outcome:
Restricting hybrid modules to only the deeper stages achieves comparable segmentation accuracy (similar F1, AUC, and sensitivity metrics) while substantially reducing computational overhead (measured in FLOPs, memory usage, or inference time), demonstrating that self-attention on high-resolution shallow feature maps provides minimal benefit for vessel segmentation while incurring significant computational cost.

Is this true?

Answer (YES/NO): YES